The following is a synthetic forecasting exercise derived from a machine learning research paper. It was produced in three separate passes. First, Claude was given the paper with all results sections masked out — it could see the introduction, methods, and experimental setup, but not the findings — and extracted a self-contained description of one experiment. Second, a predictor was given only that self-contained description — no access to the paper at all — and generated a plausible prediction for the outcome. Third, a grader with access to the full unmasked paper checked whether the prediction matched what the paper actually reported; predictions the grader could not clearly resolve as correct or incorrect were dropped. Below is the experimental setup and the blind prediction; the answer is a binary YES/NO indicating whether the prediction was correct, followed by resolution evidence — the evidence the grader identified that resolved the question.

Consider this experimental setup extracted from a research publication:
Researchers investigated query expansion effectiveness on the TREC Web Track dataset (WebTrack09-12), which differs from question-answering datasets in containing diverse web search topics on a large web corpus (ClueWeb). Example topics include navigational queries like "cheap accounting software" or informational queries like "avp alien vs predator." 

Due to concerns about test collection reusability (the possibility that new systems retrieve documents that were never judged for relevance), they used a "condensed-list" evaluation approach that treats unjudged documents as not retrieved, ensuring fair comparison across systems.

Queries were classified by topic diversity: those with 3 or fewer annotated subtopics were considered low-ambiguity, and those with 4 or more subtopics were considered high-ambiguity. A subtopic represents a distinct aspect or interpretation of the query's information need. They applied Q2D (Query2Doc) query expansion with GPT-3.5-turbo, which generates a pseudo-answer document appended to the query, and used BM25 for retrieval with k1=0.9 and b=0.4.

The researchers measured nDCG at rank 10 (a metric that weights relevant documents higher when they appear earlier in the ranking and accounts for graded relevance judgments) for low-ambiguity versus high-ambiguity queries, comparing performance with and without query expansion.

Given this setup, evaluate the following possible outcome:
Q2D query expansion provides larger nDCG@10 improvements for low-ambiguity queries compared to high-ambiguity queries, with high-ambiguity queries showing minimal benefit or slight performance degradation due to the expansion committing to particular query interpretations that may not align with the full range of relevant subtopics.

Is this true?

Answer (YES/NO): NO